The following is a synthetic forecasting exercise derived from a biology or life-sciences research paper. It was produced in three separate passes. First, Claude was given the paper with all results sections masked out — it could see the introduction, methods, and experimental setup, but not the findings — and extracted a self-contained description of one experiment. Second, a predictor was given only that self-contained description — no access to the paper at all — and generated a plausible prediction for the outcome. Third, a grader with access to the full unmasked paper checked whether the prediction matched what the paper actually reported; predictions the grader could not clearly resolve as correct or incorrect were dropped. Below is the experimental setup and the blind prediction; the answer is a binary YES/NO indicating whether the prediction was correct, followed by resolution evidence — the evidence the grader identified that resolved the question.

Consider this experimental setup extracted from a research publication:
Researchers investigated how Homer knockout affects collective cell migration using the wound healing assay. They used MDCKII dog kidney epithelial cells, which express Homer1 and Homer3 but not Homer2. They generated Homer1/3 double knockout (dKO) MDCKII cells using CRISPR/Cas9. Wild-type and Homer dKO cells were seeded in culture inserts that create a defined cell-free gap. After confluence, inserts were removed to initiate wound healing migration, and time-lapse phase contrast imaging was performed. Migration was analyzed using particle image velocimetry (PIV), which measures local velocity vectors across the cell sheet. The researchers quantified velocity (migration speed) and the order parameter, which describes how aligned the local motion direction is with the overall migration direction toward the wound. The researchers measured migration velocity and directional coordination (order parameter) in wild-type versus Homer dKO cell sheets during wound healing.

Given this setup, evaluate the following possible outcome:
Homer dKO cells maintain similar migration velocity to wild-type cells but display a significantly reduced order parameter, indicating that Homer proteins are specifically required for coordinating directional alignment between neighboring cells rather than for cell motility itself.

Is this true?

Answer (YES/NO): YES